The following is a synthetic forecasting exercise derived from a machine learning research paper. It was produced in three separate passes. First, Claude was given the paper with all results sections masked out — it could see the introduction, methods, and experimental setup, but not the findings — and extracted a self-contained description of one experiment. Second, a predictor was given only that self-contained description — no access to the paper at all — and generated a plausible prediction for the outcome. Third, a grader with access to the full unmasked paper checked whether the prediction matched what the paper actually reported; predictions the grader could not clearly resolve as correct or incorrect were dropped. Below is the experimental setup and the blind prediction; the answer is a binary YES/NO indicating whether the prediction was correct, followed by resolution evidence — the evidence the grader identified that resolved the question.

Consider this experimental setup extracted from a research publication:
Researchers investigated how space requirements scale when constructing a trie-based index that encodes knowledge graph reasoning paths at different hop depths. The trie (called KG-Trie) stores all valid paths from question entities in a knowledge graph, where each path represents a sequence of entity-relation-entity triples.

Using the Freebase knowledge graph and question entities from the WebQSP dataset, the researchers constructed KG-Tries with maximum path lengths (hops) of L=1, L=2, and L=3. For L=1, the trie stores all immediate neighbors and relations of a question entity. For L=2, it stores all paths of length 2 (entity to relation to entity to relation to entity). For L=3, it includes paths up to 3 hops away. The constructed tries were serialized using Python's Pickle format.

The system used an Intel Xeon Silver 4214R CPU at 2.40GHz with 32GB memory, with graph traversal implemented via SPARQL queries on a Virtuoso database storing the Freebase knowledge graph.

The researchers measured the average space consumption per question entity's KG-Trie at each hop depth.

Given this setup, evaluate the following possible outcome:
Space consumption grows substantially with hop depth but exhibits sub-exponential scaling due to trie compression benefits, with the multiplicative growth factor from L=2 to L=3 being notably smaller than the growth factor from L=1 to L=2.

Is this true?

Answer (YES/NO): NO